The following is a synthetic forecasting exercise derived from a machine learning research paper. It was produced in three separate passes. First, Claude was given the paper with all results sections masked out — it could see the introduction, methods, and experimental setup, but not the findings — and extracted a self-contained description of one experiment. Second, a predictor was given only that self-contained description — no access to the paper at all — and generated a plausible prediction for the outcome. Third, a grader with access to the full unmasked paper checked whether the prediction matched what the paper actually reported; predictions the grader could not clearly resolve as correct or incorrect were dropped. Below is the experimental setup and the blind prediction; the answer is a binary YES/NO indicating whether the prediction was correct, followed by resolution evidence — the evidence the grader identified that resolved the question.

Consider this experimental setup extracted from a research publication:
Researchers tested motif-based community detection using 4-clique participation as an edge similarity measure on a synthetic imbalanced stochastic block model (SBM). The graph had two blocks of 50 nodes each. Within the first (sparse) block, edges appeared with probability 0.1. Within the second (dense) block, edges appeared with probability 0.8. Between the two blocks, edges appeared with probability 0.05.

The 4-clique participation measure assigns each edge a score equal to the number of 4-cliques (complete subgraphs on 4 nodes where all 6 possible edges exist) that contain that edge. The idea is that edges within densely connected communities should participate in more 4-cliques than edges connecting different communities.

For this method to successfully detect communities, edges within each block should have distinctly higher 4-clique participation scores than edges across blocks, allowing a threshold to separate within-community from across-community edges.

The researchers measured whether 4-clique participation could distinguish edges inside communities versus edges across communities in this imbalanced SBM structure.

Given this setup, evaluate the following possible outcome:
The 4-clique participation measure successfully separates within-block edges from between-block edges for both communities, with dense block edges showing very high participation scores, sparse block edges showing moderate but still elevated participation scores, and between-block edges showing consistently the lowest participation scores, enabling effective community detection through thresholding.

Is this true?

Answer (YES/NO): NO